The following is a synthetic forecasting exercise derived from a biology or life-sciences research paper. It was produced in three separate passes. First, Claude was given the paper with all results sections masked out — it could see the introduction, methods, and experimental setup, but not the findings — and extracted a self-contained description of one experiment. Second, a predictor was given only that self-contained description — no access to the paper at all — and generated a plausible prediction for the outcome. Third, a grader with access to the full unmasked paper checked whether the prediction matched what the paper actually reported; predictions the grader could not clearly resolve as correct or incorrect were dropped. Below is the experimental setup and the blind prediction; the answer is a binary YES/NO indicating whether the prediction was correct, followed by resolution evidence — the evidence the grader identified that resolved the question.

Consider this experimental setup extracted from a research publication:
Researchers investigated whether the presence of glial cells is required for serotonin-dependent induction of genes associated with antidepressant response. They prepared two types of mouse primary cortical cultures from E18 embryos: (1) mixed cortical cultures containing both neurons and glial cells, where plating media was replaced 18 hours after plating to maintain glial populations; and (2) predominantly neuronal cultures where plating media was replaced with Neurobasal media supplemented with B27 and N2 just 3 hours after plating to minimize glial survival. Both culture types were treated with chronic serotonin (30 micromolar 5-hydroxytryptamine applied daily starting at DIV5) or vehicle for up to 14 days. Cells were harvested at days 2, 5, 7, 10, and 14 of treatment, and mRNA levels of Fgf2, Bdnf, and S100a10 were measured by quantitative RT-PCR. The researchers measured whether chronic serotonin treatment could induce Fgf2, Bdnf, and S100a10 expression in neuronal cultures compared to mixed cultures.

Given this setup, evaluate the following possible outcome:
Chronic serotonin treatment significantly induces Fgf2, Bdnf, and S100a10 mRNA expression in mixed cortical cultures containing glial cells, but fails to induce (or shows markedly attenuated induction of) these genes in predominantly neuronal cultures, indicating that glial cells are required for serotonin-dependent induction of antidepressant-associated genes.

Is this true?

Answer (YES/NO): YES